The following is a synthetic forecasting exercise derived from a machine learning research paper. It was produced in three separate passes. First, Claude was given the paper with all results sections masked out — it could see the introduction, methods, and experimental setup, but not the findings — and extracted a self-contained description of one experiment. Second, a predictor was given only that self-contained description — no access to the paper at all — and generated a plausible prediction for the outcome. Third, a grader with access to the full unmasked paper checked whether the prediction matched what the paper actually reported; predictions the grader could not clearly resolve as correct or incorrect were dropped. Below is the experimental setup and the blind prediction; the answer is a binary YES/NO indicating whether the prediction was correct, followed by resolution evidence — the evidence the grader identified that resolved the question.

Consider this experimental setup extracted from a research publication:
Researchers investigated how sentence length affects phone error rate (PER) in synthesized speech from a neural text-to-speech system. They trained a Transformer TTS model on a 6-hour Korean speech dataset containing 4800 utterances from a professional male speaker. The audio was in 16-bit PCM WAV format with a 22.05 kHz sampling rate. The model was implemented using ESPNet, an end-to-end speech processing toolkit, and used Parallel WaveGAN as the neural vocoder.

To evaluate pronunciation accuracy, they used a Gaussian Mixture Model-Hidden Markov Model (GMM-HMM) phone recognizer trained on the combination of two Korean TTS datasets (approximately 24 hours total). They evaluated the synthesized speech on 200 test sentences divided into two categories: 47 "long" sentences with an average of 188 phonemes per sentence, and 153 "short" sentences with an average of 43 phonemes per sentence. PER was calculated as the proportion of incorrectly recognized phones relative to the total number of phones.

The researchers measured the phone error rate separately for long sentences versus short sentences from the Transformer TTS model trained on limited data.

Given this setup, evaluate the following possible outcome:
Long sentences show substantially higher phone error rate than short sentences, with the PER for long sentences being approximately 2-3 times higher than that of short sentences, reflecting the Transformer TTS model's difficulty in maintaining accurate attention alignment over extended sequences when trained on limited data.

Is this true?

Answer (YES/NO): NO